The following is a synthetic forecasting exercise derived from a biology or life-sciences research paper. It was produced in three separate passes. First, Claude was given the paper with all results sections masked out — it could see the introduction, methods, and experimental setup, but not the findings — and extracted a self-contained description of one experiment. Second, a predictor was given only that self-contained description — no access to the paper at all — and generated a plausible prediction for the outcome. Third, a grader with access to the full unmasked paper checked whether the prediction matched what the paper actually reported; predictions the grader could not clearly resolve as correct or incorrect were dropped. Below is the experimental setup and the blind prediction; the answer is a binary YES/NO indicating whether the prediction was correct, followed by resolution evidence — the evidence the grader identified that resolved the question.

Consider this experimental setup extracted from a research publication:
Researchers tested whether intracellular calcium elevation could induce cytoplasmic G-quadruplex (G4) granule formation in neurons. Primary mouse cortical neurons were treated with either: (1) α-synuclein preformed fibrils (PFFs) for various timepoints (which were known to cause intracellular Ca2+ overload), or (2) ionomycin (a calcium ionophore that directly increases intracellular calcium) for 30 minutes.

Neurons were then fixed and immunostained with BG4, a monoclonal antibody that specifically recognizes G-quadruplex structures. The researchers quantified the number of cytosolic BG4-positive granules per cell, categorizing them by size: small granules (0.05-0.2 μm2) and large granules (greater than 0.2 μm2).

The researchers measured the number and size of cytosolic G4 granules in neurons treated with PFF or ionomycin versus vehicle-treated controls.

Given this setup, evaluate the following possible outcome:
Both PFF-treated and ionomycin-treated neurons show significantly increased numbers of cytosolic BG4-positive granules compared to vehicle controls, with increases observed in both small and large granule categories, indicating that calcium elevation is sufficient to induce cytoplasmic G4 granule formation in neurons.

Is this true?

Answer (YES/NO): YES